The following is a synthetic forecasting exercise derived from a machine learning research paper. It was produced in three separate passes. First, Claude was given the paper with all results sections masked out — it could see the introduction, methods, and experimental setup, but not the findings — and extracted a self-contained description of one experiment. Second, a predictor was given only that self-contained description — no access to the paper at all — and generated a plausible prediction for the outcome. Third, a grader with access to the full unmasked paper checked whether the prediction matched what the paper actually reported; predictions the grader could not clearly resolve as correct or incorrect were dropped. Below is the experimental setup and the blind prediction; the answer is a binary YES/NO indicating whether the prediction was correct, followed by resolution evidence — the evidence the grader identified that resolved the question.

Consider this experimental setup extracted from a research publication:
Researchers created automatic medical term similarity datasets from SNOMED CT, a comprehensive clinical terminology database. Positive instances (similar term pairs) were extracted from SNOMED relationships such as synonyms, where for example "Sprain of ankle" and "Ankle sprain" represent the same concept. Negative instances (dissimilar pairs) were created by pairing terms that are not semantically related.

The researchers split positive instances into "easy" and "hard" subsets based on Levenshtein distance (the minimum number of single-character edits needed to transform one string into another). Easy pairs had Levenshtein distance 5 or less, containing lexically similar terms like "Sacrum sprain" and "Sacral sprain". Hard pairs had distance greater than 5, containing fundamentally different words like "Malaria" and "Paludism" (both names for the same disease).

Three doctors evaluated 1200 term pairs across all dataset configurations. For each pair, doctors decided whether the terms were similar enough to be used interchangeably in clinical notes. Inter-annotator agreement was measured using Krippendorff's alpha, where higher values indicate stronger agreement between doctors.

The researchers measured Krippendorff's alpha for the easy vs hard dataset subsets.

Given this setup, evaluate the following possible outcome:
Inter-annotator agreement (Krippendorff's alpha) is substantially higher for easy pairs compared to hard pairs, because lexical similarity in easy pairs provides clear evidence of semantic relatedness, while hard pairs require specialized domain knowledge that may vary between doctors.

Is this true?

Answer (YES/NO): NO